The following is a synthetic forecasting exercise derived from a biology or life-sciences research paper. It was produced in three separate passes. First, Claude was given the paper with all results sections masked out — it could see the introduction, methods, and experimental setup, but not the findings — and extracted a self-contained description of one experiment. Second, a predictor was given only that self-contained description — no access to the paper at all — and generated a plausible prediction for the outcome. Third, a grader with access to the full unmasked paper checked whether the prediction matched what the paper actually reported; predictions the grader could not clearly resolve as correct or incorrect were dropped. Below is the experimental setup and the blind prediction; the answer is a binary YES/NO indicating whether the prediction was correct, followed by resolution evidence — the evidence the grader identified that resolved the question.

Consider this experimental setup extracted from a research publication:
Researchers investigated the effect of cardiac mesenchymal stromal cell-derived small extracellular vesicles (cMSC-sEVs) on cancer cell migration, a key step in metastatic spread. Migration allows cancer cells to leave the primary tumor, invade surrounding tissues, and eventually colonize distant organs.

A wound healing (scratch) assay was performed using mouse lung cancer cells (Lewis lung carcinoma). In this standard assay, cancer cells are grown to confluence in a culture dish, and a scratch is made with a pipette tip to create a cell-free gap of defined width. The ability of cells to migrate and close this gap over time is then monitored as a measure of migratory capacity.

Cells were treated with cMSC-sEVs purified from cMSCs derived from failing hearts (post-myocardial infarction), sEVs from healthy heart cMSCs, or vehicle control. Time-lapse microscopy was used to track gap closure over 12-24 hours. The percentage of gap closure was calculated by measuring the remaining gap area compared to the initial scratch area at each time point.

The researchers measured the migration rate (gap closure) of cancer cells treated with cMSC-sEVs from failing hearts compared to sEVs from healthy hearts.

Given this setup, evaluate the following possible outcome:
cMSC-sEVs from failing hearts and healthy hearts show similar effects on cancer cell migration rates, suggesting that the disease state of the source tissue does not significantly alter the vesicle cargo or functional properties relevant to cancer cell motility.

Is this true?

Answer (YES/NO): NO